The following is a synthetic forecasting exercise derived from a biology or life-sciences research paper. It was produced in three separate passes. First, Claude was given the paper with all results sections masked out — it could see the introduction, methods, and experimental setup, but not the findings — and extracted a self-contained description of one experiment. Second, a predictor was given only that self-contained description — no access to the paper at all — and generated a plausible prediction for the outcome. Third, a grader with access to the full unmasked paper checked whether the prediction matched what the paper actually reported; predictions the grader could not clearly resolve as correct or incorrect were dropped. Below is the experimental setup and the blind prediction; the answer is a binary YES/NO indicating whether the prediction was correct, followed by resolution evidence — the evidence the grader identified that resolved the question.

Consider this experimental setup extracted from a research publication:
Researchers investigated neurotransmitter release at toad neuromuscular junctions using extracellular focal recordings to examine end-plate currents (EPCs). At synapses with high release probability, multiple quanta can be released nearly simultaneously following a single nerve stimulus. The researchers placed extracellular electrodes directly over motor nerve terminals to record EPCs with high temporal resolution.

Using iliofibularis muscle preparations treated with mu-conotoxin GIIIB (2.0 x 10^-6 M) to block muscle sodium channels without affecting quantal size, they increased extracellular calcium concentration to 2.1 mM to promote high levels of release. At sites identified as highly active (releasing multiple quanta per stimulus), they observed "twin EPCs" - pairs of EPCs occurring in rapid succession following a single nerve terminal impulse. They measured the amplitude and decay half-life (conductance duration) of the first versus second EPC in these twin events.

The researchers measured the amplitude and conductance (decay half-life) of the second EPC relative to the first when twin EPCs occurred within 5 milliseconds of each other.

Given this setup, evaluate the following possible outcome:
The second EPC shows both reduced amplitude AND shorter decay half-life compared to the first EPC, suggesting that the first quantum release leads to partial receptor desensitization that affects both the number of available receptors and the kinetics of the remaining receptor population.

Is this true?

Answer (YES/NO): YES